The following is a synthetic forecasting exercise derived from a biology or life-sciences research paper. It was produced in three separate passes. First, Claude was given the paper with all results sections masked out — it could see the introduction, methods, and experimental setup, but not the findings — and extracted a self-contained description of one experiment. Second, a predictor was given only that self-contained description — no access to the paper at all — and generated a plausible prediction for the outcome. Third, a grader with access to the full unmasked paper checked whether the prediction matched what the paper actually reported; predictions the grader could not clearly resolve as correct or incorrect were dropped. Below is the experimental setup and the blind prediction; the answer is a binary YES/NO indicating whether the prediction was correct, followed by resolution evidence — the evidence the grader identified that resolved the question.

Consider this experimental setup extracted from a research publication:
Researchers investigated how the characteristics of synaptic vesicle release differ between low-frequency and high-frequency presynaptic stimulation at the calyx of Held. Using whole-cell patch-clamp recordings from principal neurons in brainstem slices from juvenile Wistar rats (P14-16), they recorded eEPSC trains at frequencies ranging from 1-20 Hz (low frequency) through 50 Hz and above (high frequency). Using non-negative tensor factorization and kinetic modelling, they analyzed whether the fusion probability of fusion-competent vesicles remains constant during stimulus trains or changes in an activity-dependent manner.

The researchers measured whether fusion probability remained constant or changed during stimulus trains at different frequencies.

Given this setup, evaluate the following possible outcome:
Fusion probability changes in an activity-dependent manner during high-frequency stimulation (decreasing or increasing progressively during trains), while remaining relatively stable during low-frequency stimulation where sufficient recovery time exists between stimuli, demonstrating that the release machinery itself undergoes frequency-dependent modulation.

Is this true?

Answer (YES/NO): YES